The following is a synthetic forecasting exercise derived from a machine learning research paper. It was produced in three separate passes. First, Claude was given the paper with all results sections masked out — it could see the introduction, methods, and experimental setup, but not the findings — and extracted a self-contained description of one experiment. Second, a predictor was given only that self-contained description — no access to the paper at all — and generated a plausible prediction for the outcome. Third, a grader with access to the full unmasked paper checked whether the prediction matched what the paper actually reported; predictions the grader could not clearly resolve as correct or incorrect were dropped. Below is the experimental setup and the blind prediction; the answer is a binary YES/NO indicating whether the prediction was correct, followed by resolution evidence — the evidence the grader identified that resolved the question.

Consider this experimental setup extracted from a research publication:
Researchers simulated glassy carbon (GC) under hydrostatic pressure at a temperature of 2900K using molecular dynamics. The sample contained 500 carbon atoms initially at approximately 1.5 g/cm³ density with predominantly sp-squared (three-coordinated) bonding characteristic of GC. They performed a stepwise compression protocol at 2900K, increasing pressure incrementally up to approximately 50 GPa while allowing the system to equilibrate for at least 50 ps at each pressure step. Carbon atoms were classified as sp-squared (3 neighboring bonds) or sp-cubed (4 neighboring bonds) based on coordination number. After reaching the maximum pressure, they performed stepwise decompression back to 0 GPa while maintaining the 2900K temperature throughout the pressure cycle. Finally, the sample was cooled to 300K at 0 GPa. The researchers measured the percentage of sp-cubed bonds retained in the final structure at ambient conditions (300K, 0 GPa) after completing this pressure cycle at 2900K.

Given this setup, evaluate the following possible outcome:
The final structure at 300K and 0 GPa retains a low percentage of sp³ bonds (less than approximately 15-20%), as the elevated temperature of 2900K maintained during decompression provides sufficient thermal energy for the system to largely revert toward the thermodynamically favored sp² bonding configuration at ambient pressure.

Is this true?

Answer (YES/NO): NO